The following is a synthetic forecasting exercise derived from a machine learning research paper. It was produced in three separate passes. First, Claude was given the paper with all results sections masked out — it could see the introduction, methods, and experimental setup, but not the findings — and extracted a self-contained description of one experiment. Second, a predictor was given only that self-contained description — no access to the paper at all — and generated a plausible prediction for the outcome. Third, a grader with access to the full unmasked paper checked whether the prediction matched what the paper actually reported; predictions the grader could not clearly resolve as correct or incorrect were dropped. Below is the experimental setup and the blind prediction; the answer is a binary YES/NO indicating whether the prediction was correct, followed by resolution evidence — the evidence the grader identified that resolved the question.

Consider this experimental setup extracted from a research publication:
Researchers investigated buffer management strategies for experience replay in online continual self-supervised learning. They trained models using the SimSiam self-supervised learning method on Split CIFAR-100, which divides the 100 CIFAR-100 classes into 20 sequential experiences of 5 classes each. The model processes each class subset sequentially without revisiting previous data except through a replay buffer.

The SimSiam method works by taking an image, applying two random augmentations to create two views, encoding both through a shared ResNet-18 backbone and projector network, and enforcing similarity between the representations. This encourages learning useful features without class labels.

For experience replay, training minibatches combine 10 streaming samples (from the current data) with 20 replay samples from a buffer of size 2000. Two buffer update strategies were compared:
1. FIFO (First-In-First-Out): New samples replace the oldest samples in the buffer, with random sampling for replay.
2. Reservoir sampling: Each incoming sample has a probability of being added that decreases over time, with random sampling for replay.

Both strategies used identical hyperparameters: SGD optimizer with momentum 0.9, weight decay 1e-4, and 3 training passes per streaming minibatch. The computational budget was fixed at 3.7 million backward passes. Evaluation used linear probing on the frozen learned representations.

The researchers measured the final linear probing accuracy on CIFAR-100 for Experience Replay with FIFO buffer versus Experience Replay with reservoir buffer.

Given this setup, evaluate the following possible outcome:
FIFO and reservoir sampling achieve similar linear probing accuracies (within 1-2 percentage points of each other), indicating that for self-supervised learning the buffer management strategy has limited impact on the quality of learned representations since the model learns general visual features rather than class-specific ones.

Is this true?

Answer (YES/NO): YES